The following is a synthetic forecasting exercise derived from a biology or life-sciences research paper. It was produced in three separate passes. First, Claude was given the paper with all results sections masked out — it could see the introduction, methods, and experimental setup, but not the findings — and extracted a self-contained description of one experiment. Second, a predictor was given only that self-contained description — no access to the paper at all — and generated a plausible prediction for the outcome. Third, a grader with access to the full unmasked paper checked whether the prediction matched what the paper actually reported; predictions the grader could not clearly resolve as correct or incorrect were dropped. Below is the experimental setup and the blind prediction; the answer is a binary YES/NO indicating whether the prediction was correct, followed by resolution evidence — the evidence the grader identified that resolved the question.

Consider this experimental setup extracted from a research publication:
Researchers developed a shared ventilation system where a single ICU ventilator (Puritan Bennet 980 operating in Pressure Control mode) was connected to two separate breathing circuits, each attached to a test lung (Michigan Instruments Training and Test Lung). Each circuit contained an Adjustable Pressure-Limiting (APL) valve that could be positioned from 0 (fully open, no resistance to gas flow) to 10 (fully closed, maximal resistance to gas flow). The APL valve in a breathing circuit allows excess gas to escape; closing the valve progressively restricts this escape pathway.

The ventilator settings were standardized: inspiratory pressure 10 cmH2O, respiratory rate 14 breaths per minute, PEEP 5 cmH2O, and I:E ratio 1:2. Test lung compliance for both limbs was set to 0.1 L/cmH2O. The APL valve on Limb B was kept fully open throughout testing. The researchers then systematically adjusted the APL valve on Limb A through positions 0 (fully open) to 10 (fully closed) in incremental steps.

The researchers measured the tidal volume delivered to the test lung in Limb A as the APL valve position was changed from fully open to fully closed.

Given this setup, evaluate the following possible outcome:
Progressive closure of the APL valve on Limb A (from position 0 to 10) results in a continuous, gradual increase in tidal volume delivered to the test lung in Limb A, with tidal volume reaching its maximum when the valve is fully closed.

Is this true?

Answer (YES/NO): NO